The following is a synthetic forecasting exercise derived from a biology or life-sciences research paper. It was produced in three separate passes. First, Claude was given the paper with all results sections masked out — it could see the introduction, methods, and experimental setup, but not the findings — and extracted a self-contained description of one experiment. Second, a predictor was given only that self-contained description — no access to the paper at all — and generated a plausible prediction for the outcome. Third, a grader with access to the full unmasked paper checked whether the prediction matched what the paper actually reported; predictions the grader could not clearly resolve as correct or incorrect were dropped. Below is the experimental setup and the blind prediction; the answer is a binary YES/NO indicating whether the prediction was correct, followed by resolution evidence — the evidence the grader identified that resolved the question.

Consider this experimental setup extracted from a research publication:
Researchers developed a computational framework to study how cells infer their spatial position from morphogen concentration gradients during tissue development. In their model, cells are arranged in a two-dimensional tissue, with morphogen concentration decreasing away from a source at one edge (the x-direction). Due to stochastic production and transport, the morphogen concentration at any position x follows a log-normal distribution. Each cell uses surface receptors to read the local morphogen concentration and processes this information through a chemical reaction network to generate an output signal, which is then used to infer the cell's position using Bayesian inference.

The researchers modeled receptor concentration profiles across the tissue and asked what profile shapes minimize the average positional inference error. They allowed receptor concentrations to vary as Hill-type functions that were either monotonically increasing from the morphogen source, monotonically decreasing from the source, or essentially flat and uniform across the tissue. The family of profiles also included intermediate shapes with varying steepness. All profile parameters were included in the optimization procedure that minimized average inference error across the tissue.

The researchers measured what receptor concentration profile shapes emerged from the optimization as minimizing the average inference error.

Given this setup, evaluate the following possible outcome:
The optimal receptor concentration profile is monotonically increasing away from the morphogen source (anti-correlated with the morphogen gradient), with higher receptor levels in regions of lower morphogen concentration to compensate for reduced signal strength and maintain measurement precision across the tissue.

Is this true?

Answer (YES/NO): NO